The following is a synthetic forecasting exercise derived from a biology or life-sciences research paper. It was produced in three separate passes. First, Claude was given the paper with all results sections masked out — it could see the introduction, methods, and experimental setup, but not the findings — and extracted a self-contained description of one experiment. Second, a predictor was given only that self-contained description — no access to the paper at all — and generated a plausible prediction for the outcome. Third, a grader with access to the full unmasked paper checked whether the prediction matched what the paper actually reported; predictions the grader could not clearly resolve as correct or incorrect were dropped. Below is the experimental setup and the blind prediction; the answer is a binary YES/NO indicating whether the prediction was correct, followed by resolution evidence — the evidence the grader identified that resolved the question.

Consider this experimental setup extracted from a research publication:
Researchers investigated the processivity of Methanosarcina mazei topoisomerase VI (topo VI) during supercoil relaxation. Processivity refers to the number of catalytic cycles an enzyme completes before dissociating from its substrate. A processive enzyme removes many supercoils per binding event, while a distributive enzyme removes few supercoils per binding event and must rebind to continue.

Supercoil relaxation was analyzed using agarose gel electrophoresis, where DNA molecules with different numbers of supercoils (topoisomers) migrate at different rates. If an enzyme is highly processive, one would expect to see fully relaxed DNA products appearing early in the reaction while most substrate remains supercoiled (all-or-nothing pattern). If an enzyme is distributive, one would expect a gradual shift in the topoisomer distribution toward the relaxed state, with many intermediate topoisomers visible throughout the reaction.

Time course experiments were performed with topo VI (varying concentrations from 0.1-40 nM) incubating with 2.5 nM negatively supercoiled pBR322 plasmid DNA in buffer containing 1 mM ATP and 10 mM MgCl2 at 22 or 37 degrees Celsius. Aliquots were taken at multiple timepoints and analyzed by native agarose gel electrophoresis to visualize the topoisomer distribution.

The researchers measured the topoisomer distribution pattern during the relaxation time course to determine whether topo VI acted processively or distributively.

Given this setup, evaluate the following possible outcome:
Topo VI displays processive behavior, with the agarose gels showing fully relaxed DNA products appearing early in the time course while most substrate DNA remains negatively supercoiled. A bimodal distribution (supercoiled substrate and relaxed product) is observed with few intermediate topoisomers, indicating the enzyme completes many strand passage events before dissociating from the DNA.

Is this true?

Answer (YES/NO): NO